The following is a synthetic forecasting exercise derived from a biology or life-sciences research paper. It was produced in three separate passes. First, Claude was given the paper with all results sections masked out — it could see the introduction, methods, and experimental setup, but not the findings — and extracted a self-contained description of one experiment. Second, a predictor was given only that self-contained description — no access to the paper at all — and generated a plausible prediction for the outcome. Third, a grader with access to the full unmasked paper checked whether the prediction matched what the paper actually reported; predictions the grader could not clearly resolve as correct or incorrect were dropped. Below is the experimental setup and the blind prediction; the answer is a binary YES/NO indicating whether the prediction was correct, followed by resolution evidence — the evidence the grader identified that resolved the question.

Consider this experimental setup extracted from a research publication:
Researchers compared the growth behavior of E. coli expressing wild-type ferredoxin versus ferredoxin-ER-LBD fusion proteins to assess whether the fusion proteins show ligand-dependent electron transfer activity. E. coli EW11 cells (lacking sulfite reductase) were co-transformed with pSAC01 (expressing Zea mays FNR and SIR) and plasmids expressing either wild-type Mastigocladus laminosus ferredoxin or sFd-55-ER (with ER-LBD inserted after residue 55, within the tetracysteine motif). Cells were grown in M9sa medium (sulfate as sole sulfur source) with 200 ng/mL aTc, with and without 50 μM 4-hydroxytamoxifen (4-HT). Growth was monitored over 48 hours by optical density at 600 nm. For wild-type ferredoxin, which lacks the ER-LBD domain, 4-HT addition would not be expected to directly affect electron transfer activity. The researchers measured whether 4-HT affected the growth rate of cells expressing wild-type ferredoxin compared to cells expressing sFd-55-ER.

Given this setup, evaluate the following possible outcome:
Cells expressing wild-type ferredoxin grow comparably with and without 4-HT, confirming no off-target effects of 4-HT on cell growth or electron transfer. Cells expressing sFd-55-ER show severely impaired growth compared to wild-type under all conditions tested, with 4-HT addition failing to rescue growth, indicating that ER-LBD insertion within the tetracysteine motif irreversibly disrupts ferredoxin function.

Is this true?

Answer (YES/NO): NO